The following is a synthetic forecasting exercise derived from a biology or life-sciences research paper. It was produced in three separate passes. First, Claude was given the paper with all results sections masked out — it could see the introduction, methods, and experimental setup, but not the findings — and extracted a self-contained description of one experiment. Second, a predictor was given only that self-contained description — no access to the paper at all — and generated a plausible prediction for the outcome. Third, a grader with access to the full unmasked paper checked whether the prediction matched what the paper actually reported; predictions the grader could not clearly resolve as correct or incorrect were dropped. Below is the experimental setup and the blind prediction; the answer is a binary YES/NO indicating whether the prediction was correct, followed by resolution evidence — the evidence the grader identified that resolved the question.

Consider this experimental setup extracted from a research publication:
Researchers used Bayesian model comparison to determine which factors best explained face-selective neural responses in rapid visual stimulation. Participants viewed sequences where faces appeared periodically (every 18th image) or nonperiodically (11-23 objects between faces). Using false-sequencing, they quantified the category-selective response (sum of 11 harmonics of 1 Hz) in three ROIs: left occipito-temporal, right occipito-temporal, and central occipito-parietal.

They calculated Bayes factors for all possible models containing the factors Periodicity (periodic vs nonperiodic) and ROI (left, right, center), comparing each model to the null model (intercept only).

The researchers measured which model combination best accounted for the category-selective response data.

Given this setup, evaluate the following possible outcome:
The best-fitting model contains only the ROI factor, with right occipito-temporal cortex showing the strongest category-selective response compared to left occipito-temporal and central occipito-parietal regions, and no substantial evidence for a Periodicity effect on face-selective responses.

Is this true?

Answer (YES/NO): YES